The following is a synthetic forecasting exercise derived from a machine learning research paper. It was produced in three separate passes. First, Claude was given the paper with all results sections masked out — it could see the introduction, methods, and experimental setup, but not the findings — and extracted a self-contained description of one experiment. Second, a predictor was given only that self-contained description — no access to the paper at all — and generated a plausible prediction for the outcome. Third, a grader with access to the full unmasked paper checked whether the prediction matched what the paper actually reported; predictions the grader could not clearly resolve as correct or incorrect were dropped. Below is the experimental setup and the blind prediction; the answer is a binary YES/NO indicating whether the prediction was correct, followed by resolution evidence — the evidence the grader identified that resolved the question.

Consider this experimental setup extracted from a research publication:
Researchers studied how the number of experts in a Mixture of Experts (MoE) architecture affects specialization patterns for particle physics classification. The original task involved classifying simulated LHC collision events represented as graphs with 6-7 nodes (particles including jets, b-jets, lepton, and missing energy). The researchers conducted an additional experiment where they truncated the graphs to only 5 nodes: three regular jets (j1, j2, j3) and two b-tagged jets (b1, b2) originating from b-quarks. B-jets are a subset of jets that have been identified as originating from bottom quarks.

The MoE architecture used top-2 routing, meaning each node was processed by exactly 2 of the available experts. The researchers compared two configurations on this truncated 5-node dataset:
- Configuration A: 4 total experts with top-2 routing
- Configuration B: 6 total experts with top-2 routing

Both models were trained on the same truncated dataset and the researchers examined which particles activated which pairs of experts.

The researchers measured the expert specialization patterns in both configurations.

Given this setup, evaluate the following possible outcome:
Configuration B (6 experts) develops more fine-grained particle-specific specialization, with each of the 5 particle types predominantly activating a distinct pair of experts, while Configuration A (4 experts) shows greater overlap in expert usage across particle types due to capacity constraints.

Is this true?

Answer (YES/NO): NO